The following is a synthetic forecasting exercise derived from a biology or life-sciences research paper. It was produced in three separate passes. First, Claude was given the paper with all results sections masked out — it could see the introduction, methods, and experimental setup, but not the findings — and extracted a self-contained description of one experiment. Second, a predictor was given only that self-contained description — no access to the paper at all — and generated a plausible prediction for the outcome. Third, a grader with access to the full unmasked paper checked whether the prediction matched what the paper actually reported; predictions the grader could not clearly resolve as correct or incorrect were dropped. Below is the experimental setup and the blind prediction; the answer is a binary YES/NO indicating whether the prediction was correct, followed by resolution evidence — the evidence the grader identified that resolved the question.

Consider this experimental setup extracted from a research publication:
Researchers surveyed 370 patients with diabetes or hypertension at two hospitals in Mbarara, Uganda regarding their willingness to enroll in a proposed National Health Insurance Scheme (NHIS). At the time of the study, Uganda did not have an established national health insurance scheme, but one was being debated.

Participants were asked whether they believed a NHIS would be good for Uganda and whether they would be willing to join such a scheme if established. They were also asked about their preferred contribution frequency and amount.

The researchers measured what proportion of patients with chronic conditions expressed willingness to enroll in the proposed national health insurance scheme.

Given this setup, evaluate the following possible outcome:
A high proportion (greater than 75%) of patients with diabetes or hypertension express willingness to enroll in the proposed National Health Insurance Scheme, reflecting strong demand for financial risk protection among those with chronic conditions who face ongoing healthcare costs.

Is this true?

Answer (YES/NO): YES